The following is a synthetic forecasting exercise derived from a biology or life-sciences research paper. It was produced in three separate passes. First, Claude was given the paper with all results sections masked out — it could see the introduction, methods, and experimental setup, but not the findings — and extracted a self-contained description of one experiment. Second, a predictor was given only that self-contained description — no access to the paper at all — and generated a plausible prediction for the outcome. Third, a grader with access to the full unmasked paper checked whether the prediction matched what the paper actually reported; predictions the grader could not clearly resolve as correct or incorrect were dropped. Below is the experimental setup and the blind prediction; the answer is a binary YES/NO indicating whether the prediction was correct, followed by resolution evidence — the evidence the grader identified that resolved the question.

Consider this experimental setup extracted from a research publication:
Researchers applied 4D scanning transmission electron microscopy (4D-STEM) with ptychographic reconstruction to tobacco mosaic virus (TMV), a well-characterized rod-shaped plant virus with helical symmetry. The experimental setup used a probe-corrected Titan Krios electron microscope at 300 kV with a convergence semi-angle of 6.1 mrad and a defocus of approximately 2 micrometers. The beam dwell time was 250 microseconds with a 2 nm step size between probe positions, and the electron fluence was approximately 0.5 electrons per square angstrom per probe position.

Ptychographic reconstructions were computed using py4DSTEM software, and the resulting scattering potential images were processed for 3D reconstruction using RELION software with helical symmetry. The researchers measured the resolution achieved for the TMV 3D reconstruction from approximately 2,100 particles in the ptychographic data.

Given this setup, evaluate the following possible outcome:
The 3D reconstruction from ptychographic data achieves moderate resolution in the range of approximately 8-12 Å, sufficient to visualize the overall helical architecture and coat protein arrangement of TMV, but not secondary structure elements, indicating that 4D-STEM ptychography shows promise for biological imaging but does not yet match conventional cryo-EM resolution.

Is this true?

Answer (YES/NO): NO